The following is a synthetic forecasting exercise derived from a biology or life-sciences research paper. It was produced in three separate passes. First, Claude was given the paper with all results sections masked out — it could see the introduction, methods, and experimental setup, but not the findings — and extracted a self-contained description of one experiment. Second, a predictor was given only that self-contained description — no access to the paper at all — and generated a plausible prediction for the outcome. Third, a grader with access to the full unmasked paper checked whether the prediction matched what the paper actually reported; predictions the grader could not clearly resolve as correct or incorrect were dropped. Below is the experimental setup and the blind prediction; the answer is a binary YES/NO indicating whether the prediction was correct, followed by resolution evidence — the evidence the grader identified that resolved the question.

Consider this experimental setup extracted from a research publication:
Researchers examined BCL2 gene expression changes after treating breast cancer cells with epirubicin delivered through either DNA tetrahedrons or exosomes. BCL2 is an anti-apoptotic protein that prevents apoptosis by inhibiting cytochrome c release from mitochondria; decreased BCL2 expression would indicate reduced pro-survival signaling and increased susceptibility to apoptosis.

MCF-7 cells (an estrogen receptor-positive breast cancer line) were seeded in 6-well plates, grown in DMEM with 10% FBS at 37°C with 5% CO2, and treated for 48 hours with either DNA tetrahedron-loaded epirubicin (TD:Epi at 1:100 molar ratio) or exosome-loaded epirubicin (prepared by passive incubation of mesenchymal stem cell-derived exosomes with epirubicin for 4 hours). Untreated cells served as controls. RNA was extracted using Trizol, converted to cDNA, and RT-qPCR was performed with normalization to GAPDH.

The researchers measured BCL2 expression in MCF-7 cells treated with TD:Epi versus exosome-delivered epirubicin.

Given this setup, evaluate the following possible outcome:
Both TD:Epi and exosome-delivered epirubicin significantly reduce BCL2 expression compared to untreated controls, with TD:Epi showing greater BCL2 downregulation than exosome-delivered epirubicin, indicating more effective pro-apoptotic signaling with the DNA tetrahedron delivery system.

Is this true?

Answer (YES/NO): YES